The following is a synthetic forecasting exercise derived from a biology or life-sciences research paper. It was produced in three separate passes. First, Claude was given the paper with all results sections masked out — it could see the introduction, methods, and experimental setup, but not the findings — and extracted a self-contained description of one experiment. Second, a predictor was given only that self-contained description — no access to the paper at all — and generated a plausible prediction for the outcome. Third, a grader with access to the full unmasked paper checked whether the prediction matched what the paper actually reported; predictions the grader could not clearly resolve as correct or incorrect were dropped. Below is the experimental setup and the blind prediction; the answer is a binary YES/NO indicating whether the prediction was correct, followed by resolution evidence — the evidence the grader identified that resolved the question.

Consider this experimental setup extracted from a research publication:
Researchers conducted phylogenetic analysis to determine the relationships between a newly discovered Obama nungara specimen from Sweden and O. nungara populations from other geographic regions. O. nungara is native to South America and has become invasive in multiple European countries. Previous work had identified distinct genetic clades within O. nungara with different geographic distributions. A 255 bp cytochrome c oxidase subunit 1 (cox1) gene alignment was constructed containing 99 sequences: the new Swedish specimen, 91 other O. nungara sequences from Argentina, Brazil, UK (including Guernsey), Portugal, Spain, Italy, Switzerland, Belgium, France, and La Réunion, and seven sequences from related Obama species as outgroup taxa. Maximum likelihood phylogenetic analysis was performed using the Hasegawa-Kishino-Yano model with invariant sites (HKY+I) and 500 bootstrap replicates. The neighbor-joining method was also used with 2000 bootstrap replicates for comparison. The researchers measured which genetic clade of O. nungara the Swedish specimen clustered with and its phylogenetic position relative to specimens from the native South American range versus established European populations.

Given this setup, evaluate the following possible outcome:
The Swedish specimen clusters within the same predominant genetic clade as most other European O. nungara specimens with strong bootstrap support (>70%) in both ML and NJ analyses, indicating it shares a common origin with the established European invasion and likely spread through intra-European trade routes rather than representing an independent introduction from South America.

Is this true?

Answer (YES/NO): YES